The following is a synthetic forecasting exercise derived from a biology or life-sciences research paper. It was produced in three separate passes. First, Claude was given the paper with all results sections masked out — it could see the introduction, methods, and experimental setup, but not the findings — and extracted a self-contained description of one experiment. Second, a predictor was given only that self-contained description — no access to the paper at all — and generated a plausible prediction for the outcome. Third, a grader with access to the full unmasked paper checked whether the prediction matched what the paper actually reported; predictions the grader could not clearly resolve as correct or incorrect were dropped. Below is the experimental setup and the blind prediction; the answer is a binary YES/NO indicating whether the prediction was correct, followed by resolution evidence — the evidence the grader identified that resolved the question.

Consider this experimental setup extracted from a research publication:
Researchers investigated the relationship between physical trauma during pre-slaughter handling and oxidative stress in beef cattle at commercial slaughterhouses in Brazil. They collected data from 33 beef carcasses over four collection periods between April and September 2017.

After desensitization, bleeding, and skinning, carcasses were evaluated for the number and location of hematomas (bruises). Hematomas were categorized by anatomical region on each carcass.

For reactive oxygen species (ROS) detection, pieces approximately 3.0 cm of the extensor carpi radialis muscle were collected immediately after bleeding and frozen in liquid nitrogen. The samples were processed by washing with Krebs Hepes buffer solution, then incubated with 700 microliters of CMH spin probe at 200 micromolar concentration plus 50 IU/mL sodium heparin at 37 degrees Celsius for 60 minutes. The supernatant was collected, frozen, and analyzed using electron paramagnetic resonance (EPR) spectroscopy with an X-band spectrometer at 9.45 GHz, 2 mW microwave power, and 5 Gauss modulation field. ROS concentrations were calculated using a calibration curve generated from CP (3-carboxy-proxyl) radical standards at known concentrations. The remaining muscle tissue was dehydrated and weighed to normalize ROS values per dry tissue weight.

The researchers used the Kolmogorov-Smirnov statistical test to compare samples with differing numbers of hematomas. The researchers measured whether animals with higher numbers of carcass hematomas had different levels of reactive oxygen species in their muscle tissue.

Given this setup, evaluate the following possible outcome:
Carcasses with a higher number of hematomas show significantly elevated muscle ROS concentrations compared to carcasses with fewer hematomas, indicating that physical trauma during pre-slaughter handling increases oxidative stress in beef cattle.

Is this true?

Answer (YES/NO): NO